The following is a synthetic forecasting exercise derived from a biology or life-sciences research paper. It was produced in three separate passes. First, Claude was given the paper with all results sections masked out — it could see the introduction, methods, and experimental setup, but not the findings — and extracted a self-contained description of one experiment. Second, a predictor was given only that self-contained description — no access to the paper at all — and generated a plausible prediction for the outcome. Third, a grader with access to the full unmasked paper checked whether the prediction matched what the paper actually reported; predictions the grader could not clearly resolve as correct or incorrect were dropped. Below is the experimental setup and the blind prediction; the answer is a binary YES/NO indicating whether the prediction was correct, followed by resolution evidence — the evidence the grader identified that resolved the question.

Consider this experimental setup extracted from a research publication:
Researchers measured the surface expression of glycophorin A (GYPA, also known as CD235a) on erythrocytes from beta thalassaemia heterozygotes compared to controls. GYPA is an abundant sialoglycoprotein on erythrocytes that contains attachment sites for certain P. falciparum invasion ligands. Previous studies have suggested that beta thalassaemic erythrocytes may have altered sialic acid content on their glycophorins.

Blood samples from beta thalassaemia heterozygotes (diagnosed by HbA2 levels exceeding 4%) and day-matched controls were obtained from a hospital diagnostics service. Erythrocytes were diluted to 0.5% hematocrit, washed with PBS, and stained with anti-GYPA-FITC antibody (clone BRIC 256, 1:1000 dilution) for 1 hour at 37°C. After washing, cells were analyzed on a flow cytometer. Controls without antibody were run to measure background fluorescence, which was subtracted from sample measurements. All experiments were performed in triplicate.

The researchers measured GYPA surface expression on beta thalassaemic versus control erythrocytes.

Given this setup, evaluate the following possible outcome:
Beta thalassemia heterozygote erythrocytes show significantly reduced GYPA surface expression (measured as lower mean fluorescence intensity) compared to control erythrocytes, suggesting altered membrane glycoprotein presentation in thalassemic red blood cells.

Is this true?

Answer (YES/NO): NO